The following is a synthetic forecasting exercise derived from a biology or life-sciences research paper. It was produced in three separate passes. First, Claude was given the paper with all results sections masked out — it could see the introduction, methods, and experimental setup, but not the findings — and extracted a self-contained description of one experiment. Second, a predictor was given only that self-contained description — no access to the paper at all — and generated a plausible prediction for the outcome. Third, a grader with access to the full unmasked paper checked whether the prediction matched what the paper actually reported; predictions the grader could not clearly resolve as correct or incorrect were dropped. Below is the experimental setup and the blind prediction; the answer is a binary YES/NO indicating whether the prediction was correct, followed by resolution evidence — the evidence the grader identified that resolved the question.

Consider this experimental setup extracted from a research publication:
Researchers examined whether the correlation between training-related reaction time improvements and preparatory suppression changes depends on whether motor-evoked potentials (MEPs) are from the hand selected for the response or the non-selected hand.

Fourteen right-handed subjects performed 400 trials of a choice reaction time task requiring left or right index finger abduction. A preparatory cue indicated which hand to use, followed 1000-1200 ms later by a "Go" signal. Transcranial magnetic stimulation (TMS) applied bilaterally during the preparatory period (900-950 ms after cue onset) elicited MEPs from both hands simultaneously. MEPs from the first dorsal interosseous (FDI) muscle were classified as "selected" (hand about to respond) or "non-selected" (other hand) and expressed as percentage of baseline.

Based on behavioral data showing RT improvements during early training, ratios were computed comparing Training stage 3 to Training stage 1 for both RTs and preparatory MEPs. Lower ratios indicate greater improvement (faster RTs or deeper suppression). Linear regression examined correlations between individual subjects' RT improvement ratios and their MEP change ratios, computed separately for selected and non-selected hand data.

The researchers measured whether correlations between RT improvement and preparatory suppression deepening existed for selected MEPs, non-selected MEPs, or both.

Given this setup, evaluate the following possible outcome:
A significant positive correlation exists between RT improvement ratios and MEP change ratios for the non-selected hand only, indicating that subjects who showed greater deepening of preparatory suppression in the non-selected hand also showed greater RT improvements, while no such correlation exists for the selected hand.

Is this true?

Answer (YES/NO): NO